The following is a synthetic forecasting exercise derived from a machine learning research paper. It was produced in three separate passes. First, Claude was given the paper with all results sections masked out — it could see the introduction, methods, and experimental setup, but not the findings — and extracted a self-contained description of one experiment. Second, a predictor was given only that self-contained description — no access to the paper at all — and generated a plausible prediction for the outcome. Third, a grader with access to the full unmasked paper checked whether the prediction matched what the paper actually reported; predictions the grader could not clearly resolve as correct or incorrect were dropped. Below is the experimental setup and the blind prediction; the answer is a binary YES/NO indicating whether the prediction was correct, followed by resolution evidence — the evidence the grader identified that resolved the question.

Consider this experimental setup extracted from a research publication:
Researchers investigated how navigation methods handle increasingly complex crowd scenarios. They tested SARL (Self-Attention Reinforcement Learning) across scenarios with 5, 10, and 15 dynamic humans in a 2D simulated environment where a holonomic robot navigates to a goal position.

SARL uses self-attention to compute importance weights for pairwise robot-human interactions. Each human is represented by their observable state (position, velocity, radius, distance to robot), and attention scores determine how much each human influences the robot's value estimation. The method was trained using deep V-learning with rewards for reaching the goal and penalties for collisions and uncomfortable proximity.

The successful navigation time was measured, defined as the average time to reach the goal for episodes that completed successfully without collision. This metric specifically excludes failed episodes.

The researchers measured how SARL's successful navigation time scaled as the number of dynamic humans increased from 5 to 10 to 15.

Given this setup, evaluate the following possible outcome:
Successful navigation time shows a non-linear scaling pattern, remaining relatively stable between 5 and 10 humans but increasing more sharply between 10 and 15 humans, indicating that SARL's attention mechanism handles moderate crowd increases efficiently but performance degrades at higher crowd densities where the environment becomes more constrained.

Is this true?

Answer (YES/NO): NO